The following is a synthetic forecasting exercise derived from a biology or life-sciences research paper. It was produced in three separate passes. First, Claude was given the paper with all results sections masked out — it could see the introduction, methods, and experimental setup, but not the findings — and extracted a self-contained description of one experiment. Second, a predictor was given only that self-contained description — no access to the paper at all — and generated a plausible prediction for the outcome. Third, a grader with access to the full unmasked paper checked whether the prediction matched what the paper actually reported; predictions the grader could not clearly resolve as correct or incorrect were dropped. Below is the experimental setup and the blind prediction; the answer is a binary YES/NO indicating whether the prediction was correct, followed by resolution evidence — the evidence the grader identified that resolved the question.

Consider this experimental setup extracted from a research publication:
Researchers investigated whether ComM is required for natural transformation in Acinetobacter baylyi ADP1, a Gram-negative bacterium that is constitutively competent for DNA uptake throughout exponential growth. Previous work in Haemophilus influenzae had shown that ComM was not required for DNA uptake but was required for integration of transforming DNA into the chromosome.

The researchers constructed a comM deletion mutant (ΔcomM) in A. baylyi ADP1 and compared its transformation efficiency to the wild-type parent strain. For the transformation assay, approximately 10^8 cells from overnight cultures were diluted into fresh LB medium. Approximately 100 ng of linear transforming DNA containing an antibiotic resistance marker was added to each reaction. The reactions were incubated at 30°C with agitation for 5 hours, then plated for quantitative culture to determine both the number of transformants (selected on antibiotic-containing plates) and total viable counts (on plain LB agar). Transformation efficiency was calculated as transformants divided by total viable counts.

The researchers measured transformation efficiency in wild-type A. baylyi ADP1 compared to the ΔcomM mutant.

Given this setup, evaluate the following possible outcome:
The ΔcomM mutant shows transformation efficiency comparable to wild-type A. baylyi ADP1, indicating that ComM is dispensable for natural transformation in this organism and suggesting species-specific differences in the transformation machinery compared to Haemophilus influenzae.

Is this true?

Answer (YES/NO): NO